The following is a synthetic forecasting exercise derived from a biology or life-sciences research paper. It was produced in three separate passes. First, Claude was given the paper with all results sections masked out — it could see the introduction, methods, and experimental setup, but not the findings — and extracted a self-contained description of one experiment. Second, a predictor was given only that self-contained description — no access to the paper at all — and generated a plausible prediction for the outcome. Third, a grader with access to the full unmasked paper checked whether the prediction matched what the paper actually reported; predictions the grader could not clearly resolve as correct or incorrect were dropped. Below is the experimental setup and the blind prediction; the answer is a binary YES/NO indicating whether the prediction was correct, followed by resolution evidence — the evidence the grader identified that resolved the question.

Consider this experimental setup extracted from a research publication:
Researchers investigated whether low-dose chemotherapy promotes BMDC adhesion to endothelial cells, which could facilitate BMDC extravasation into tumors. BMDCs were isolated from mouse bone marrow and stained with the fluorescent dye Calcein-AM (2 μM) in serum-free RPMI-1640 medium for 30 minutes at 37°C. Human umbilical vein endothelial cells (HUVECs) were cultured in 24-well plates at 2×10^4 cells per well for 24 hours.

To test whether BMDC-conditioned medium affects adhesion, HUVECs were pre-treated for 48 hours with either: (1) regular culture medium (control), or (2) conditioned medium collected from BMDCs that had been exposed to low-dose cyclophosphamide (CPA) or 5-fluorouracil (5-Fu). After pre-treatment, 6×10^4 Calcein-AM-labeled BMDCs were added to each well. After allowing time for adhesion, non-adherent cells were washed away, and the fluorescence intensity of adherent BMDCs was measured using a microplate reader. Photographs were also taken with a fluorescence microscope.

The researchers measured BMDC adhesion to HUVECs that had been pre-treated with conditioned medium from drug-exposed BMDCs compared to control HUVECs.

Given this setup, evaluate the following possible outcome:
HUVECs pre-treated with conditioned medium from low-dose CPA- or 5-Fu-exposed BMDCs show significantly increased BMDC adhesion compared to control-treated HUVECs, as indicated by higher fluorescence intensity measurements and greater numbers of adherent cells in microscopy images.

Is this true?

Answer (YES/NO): YES